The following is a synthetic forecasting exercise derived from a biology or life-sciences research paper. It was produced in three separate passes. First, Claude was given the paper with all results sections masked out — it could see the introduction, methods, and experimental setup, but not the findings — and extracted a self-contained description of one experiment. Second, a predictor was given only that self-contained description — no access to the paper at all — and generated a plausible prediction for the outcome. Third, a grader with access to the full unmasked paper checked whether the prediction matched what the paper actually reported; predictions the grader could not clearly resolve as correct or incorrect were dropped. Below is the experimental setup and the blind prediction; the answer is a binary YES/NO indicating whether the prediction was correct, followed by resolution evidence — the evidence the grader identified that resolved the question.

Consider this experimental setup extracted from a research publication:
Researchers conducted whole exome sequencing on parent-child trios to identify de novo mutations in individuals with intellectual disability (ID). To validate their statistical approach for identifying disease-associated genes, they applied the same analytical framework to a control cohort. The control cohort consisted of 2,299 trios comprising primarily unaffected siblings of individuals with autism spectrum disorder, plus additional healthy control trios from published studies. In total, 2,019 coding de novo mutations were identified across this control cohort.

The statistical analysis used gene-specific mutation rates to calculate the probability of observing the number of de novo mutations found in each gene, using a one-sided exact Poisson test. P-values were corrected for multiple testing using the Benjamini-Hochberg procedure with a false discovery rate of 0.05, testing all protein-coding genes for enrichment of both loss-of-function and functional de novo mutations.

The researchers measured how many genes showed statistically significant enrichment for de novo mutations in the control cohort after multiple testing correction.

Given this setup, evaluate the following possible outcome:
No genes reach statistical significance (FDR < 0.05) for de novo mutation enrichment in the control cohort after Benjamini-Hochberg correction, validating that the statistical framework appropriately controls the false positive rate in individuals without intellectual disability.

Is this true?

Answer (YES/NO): NO